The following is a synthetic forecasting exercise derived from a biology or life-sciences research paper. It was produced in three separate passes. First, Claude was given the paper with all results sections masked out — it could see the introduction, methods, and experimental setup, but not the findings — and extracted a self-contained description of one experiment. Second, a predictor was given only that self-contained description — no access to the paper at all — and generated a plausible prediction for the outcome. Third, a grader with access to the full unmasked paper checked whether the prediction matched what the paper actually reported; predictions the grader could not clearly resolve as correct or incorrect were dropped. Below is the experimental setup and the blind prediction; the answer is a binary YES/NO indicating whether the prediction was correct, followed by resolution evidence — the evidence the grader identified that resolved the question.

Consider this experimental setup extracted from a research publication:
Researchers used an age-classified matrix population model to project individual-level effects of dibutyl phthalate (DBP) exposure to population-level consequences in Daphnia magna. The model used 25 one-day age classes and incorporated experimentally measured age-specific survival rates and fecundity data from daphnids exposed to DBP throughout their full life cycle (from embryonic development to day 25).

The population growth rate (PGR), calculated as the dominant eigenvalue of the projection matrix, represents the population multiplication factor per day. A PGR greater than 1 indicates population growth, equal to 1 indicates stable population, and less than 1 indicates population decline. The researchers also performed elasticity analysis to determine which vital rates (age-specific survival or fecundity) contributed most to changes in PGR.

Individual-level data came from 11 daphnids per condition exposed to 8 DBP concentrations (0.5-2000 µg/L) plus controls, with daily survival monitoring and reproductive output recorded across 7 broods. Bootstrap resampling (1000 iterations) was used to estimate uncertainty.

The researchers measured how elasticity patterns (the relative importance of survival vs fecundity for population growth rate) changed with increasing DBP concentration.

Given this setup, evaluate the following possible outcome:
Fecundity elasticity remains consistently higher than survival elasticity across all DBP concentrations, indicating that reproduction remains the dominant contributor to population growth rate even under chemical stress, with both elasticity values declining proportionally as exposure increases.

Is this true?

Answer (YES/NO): NO